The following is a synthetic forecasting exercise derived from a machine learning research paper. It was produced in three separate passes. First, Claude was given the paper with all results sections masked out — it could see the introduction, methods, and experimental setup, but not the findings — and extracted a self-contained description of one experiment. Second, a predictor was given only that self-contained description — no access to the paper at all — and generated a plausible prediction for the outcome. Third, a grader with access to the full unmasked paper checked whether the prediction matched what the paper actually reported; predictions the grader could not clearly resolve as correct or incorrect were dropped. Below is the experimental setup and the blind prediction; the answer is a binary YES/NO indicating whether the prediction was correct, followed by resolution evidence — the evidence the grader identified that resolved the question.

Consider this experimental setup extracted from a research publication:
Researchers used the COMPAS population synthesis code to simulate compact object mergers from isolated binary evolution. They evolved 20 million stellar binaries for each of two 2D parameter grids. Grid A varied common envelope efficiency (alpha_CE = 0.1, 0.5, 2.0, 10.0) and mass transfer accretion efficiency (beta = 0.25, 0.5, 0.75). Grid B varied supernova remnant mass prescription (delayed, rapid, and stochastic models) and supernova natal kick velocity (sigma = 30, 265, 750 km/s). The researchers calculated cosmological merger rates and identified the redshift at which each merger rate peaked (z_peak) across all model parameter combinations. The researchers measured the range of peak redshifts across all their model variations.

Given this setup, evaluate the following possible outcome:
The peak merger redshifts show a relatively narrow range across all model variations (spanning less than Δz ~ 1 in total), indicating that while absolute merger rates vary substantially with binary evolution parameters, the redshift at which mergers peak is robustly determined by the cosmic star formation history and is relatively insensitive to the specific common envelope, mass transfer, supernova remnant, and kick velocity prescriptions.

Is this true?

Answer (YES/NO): NO